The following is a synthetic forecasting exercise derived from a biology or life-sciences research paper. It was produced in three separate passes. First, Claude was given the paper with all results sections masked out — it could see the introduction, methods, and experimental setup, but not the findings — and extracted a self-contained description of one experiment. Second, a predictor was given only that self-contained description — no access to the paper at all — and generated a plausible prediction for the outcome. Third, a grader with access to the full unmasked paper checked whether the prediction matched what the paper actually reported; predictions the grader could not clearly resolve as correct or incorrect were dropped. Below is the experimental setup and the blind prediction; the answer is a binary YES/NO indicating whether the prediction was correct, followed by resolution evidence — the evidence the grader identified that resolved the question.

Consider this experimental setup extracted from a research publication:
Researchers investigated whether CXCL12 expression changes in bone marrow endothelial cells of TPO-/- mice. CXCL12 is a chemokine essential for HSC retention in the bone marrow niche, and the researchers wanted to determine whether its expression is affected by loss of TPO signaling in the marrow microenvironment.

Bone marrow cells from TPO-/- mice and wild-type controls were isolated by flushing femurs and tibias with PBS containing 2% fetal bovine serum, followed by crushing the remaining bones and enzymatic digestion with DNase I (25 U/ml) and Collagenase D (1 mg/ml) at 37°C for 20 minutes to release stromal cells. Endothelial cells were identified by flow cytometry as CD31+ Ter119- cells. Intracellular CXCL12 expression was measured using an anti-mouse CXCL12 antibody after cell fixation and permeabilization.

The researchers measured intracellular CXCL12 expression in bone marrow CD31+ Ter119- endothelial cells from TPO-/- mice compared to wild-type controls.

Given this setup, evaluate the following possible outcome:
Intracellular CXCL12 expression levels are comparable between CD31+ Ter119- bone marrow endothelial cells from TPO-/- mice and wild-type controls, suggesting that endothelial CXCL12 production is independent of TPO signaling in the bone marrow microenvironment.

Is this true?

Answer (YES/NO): NO